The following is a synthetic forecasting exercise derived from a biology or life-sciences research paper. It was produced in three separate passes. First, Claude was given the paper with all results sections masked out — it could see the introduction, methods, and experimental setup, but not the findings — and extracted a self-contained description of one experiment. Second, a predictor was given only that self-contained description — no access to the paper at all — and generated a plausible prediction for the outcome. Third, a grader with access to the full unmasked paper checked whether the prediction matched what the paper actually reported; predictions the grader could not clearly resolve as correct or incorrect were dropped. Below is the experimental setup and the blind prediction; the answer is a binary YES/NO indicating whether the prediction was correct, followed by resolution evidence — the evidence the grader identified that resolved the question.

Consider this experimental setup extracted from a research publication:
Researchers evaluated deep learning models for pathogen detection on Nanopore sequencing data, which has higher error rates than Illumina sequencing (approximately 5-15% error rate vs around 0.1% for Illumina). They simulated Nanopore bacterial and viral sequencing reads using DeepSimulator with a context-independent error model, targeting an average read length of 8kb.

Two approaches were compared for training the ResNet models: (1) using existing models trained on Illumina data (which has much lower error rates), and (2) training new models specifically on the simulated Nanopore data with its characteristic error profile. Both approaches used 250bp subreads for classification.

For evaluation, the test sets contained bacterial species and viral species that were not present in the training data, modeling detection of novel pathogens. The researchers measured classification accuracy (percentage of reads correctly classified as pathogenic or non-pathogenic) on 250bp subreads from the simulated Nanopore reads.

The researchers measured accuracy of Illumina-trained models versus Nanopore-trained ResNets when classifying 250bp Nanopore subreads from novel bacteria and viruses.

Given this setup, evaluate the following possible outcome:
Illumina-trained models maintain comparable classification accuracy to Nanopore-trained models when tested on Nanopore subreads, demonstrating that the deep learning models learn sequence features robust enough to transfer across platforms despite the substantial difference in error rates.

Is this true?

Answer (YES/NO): NO